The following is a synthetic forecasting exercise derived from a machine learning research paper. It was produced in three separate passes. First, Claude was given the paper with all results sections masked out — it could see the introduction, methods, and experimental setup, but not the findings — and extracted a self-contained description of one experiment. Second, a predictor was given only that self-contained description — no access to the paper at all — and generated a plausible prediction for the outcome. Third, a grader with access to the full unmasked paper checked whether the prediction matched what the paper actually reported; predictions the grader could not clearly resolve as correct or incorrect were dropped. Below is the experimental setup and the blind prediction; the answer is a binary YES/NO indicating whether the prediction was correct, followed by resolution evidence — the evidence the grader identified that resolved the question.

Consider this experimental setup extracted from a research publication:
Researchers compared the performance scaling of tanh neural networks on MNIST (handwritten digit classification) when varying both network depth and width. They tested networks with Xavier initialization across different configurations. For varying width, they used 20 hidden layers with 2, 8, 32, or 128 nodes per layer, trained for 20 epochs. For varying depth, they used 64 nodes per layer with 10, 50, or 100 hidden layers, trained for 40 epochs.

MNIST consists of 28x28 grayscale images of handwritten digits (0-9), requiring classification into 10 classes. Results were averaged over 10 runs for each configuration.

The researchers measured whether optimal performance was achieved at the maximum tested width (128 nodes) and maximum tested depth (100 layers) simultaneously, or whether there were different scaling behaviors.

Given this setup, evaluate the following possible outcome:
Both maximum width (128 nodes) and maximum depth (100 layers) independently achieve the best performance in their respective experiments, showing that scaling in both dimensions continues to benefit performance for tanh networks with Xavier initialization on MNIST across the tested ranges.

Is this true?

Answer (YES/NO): NO